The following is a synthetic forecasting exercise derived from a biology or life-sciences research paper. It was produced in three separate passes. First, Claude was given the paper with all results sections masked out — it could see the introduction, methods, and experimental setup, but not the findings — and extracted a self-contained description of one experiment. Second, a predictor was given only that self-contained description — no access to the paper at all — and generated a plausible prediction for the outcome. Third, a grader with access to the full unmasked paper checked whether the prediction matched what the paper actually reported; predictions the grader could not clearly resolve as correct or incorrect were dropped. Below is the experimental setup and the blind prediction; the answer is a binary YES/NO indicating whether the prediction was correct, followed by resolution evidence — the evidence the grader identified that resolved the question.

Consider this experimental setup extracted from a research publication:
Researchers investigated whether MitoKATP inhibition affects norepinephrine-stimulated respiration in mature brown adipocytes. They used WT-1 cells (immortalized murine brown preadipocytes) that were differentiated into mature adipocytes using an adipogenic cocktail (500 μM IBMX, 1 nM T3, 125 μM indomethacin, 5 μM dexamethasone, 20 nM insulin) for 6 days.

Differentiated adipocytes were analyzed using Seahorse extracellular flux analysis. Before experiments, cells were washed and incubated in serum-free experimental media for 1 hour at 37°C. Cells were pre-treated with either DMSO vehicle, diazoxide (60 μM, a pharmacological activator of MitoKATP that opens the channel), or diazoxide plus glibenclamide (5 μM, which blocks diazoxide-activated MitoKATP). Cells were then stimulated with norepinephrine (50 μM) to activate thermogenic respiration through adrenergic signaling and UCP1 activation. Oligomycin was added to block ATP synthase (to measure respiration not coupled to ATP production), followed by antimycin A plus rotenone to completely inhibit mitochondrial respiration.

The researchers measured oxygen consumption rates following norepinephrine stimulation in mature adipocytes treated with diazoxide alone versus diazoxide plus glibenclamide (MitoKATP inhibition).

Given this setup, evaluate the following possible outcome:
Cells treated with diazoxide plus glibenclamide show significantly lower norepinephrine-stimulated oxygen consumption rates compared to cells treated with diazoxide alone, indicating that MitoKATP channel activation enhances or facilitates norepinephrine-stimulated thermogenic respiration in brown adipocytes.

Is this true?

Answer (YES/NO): NO